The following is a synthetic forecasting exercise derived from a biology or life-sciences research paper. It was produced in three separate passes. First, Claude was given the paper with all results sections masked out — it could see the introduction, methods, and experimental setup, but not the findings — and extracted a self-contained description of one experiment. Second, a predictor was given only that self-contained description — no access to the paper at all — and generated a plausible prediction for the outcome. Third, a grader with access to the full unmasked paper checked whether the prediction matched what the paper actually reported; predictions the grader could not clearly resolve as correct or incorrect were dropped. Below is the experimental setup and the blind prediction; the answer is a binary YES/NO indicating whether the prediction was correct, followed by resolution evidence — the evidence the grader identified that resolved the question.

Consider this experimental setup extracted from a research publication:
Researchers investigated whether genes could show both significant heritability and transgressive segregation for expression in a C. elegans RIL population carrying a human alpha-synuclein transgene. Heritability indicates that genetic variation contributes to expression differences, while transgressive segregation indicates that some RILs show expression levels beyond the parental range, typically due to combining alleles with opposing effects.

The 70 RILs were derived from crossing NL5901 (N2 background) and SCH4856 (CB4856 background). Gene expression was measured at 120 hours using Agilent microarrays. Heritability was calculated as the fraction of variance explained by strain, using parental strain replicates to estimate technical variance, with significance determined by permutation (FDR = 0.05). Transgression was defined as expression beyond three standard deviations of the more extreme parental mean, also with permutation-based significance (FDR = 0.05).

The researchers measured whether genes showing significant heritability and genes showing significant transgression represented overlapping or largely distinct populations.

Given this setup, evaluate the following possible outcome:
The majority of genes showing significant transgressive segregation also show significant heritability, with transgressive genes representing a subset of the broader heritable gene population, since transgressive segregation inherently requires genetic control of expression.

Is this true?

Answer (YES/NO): NO